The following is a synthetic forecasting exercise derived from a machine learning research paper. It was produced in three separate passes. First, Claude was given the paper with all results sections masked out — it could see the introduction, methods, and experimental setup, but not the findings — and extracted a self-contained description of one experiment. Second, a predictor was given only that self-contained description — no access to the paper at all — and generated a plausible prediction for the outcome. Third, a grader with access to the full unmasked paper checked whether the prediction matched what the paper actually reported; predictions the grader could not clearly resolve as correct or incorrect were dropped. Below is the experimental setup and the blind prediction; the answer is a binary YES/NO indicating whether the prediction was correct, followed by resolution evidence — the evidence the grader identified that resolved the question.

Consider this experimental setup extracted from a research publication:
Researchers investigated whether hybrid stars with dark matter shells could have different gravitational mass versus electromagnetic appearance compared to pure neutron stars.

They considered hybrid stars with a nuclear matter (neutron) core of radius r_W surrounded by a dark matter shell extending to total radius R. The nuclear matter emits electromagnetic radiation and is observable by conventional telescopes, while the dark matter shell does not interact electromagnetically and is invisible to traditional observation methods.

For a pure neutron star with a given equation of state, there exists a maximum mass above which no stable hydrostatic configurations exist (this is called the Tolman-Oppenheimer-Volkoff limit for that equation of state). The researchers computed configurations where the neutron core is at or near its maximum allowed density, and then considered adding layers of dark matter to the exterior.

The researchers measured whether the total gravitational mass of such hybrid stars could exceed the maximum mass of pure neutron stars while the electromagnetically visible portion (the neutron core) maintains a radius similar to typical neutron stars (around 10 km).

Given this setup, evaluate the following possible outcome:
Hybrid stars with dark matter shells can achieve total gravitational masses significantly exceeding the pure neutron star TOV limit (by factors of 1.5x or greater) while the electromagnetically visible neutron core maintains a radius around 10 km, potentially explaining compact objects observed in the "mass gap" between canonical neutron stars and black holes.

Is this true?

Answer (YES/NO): NO